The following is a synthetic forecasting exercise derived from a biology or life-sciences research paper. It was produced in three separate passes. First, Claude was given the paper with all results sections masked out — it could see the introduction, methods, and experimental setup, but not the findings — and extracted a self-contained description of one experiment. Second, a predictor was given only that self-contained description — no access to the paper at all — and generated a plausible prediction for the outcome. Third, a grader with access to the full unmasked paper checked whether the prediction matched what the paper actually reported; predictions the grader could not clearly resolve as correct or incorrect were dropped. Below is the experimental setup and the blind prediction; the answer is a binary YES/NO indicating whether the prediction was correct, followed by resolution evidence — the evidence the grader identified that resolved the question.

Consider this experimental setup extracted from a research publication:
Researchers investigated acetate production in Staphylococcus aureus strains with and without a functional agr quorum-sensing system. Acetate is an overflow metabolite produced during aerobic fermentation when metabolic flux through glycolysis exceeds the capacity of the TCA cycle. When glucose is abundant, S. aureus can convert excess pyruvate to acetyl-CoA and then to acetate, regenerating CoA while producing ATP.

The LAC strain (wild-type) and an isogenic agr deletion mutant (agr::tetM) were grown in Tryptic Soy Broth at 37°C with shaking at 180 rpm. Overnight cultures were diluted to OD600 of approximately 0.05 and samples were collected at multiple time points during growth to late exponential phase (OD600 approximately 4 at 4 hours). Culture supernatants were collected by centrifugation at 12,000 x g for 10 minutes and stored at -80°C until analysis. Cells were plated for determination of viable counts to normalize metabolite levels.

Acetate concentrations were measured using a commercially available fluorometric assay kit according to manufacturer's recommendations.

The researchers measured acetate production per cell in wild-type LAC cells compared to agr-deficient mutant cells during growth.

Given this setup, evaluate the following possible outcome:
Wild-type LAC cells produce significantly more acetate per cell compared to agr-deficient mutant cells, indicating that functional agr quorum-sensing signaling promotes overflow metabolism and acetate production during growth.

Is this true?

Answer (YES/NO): NO